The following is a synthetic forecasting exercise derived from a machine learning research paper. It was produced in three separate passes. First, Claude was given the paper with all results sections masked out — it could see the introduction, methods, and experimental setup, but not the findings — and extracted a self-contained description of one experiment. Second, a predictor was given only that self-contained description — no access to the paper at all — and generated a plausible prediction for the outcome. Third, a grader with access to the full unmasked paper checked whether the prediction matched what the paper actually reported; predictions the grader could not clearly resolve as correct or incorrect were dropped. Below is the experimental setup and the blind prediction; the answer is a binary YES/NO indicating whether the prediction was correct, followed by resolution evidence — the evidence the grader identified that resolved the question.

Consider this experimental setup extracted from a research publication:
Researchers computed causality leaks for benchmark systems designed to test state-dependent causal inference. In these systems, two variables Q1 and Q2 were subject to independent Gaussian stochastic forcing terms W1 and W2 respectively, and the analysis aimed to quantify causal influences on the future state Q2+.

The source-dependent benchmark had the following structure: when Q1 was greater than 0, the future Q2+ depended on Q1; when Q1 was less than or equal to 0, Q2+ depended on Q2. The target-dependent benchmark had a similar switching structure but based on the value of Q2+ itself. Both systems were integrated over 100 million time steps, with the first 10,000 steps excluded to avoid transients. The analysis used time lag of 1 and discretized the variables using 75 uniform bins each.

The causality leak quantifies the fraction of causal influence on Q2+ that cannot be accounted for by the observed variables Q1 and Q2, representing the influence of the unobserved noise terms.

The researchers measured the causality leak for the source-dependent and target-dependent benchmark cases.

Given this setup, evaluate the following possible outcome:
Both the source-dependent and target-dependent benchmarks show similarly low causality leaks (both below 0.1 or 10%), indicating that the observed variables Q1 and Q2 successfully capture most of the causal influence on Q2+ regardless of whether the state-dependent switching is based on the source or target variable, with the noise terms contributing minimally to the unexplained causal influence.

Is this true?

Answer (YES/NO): NO